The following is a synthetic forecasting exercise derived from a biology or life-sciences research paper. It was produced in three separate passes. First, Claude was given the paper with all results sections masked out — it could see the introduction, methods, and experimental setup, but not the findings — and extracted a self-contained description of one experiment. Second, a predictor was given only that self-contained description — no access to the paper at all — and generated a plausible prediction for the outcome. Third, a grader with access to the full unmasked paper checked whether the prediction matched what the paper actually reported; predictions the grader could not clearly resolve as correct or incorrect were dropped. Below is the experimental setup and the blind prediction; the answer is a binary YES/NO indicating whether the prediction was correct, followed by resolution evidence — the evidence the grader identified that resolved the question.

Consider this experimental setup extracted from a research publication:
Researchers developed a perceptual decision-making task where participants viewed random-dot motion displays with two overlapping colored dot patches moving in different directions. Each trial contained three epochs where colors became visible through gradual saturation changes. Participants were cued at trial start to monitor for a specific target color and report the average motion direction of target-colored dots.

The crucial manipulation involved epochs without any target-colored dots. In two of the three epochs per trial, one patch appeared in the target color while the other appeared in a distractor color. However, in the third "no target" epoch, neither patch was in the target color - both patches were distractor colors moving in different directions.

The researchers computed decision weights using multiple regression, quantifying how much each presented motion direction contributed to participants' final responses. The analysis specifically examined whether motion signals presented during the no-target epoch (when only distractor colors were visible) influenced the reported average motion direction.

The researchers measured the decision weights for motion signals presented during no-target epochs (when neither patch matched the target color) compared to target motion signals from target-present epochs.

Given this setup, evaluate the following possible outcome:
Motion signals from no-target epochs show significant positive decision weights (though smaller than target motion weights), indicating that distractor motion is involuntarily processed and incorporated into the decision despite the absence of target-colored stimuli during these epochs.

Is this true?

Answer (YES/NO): YES